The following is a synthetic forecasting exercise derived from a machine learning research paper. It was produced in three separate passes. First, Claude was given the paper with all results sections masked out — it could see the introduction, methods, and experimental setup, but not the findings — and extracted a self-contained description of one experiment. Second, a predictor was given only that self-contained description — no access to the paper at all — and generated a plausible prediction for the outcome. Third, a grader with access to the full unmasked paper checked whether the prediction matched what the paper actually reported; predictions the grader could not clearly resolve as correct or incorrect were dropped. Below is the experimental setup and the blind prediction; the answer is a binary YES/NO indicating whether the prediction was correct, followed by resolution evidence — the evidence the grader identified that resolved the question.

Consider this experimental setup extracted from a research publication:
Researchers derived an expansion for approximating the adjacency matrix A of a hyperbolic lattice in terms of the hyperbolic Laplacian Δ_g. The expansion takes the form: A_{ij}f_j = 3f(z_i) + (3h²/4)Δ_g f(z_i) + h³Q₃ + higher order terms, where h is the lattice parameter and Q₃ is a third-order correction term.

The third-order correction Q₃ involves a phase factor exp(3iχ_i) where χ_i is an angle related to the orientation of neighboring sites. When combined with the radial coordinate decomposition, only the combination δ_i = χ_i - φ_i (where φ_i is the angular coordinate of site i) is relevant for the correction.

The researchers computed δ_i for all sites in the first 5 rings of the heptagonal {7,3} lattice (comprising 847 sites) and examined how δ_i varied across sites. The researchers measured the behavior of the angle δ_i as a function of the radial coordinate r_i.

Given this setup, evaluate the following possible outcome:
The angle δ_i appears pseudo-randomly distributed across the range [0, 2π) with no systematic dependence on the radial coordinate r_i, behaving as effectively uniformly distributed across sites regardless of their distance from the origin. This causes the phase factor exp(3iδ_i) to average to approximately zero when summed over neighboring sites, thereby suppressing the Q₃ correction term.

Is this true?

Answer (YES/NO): NO